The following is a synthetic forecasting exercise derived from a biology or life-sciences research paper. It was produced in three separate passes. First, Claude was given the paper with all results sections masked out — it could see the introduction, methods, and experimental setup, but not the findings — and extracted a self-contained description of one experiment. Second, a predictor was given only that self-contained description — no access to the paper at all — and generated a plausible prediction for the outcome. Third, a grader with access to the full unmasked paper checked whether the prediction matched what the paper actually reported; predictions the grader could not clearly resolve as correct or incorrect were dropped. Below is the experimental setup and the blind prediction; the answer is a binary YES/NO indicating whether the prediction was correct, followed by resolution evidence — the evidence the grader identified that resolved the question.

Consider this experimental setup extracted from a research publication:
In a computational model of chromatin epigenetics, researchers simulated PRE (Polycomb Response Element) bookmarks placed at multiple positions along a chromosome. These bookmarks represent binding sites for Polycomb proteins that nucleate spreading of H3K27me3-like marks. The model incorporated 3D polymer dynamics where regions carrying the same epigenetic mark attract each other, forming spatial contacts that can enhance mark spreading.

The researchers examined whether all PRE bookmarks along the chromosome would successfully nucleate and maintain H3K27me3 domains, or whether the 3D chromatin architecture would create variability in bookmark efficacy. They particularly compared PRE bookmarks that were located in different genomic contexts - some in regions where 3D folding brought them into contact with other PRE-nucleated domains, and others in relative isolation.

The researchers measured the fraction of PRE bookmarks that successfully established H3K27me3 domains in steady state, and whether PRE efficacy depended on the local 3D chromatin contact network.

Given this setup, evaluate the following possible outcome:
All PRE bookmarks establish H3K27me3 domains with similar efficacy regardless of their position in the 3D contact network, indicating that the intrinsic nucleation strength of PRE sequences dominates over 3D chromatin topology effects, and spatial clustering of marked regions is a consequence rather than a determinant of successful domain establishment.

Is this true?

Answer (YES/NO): NO